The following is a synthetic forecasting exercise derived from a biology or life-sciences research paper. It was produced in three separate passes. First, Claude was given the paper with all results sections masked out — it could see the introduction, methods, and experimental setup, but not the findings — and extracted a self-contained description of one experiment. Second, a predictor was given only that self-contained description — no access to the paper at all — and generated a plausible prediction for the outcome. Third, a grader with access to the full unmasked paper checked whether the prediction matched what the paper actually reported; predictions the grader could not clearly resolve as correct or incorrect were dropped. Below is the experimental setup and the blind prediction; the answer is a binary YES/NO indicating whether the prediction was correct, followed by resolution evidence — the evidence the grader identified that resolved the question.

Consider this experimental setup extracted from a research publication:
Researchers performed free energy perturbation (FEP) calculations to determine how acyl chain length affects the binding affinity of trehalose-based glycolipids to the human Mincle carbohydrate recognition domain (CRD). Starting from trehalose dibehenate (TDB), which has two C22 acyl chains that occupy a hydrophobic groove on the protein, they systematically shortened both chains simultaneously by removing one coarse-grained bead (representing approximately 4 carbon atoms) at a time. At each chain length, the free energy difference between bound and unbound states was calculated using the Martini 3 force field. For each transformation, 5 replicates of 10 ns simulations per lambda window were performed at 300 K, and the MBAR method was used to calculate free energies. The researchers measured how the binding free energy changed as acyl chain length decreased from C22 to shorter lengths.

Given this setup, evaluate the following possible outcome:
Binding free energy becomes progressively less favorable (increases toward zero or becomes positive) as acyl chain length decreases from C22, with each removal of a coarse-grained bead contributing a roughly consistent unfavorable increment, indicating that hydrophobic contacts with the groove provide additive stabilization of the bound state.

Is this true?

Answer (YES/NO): NO